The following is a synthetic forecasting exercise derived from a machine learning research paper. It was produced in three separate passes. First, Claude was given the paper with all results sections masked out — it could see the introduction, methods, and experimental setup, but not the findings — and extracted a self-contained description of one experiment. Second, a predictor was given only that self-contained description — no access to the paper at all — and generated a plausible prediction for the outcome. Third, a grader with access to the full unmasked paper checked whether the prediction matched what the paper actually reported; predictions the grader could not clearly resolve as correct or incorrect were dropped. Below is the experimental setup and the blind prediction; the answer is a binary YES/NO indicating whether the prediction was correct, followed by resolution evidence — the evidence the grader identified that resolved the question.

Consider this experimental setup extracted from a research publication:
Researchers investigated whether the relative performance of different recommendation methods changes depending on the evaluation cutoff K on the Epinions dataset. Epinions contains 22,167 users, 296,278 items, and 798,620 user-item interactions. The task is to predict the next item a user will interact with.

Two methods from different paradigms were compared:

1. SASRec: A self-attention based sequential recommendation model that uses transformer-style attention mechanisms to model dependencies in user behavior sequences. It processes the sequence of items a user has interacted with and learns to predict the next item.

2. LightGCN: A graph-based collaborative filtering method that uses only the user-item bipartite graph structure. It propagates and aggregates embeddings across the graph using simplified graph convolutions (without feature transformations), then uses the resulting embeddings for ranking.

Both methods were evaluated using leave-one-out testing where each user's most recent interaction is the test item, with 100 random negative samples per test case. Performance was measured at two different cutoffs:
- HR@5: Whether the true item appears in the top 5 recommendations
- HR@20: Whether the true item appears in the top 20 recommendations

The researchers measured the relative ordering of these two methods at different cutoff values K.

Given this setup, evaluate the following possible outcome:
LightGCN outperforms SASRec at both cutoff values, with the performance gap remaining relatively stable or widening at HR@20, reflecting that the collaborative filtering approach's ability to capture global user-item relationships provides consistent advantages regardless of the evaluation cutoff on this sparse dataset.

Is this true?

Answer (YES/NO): NO